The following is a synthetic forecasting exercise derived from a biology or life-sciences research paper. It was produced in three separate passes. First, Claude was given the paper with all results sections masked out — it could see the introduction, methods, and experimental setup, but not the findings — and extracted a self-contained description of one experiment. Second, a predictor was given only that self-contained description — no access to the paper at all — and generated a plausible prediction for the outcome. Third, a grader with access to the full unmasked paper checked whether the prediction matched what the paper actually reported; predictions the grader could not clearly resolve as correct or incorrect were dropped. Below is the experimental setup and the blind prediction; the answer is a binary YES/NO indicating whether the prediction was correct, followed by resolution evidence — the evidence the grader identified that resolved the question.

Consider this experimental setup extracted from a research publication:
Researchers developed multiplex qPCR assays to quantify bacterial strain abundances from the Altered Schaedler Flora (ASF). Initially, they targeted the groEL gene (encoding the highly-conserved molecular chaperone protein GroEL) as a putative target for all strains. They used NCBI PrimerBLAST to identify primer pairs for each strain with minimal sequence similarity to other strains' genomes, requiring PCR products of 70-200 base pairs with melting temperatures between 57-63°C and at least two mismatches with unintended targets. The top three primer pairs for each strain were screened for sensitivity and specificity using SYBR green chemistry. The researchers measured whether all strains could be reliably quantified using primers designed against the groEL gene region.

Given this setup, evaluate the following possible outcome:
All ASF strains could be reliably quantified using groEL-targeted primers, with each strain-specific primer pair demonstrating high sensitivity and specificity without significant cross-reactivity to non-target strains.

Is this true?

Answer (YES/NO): NO